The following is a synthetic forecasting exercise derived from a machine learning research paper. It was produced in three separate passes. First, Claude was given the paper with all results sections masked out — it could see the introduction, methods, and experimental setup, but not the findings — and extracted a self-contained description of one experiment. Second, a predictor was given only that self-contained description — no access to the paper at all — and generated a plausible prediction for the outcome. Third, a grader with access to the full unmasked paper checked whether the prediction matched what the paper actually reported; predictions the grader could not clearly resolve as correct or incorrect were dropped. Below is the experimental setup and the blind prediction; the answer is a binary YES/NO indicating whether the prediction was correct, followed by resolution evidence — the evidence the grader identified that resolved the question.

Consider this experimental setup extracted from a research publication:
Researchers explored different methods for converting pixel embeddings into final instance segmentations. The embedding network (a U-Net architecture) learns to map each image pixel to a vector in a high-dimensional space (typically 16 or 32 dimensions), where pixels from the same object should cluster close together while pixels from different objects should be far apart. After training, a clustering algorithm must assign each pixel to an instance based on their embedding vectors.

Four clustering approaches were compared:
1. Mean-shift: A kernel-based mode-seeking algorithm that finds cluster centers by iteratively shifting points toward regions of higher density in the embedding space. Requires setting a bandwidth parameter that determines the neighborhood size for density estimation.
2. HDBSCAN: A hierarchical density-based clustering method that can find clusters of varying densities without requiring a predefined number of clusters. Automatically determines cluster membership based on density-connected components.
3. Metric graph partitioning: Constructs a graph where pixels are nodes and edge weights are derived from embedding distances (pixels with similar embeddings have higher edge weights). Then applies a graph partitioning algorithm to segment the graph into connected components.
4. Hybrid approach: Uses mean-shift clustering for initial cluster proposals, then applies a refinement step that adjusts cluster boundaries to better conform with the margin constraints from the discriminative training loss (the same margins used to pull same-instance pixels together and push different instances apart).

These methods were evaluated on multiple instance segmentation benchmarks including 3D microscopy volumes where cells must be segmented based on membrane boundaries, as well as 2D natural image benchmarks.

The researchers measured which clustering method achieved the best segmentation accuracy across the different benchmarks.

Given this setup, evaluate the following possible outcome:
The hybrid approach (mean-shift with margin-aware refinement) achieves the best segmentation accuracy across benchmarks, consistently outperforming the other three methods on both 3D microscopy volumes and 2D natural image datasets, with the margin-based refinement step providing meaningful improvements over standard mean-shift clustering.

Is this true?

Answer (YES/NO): NO